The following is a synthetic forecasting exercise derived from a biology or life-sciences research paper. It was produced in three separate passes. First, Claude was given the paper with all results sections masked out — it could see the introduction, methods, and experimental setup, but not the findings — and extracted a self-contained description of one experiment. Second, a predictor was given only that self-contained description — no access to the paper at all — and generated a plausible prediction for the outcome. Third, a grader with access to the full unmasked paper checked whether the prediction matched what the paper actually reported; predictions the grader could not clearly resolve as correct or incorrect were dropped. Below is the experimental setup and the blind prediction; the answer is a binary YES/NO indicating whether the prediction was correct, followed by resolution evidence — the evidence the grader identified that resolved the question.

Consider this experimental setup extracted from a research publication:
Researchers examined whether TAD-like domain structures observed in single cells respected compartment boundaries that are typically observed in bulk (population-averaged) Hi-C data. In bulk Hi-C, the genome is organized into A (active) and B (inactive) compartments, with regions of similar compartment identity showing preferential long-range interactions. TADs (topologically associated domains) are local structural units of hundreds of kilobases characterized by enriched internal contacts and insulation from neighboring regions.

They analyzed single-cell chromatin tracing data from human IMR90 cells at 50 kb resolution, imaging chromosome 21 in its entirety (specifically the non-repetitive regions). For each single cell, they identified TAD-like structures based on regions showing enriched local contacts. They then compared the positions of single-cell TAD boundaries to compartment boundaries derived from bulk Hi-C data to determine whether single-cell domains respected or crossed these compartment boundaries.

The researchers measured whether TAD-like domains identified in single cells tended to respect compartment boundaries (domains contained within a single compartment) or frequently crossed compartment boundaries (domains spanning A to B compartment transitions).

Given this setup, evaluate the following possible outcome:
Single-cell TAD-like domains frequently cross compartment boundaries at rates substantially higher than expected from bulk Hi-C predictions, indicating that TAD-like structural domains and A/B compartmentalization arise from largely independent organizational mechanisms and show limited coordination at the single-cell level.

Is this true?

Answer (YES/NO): YES